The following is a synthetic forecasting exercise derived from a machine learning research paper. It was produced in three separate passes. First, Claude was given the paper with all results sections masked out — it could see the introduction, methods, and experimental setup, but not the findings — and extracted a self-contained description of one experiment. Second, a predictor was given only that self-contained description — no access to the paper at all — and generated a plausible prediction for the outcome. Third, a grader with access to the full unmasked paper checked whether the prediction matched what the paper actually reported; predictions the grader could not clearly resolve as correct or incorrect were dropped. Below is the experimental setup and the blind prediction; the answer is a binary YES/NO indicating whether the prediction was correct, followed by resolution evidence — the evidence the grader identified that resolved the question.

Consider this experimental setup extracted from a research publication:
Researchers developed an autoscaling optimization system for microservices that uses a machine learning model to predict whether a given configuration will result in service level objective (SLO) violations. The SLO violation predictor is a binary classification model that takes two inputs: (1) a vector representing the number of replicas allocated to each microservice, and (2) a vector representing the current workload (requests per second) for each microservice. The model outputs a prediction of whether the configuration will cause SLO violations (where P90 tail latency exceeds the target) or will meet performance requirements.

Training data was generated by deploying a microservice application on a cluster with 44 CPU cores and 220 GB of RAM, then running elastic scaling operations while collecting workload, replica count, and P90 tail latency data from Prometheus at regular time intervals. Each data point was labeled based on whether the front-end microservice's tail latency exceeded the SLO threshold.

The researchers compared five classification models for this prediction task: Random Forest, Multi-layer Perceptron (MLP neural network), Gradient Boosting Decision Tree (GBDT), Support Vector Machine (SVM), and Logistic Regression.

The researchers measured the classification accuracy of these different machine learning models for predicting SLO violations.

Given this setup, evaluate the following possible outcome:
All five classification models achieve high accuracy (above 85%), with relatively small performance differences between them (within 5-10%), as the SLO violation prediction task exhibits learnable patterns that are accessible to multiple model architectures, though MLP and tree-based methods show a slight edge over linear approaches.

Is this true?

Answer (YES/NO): NO